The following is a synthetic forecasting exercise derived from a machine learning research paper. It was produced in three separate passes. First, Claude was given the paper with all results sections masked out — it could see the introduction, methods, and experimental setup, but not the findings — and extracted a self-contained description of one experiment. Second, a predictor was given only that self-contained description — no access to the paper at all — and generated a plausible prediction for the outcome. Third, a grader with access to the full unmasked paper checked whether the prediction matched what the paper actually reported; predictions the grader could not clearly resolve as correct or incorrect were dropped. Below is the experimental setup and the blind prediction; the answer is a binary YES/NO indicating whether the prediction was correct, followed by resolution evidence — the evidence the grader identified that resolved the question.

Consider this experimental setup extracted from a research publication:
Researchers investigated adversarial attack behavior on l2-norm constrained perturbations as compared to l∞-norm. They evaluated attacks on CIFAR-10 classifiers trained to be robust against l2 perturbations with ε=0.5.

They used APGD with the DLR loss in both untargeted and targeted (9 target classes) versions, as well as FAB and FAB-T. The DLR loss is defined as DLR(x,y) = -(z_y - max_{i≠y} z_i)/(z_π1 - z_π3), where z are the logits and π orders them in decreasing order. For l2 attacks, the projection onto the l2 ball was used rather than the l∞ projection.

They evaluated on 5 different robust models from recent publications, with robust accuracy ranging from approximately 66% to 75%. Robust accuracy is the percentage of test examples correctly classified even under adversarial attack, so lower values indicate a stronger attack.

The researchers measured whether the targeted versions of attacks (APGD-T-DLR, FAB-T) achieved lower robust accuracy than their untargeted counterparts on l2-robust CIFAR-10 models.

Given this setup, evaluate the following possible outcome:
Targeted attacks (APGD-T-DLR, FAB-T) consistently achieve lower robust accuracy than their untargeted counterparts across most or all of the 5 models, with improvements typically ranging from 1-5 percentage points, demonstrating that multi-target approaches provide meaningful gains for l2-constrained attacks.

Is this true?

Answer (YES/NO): NO